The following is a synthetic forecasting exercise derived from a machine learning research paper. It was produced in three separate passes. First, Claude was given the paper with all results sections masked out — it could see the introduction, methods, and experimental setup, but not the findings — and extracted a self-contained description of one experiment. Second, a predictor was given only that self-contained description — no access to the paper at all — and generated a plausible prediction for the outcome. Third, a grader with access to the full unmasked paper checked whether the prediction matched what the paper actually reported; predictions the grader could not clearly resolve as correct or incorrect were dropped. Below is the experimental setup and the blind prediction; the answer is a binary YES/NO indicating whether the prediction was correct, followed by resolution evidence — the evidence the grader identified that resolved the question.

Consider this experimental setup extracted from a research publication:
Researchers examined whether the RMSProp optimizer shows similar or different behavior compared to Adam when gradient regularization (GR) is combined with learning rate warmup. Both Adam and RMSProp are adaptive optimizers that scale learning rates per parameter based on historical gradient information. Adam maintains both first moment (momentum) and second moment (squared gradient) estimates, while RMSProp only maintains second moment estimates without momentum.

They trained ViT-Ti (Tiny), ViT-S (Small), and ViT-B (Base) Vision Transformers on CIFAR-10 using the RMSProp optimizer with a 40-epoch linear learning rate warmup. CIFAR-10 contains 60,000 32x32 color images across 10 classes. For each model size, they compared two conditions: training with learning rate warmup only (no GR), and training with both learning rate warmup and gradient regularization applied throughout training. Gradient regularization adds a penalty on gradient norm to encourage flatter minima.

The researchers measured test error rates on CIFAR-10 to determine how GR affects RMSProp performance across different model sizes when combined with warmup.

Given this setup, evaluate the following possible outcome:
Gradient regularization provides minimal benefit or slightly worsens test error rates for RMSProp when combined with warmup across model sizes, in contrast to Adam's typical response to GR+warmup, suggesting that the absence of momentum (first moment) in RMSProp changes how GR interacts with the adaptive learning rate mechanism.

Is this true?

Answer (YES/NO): NO